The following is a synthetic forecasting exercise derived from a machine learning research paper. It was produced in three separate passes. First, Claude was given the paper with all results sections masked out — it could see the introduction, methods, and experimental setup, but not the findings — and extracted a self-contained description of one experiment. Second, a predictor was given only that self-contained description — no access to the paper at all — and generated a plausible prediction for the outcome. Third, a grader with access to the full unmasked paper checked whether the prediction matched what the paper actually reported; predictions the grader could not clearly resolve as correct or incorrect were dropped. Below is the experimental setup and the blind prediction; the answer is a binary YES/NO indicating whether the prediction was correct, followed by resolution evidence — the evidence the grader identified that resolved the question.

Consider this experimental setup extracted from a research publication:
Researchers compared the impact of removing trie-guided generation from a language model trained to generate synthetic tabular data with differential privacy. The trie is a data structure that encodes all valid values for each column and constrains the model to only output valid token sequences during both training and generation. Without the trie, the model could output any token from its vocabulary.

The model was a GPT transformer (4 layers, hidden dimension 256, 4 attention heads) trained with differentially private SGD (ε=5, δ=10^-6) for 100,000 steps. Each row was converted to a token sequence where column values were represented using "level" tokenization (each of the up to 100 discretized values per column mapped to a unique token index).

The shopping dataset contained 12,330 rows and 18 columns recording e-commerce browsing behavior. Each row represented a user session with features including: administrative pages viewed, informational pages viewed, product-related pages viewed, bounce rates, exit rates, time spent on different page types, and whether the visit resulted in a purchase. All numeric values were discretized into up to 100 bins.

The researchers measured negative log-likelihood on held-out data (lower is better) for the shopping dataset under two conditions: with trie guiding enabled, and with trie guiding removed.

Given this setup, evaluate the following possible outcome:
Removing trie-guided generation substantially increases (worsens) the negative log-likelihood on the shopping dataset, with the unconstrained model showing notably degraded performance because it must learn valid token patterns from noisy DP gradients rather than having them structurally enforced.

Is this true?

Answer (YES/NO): YES